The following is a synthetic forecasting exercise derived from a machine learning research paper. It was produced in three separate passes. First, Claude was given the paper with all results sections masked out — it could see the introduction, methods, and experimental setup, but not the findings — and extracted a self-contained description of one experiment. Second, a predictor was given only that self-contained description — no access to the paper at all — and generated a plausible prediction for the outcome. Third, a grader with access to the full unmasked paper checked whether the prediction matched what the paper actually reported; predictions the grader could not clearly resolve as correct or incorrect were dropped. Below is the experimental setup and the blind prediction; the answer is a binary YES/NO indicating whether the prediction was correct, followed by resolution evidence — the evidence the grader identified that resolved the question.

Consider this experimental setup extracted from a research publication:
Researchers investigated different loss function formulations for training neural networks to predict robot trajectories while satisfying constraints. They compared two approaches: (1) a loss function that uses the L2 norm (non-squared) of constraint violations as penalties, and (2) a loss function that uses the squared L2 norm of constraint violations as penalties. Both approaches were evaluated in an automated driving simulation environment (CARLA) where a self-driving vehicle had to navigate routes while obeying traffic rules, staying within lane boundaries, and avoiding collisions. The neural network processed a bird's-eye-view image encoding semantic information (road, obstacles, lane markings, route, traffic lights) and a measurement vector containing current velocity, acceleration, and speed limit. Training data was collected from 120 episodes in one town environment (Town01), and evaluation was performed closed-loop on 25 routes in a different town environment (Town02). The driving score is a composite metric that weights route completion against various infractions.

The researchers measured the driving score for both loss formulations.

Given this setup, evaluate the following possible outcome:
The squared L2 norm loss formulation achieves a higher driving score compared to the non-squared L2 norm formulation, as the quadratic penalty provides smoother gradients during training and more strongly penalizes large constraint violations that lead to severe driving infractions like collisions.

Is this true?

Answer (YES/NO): NO